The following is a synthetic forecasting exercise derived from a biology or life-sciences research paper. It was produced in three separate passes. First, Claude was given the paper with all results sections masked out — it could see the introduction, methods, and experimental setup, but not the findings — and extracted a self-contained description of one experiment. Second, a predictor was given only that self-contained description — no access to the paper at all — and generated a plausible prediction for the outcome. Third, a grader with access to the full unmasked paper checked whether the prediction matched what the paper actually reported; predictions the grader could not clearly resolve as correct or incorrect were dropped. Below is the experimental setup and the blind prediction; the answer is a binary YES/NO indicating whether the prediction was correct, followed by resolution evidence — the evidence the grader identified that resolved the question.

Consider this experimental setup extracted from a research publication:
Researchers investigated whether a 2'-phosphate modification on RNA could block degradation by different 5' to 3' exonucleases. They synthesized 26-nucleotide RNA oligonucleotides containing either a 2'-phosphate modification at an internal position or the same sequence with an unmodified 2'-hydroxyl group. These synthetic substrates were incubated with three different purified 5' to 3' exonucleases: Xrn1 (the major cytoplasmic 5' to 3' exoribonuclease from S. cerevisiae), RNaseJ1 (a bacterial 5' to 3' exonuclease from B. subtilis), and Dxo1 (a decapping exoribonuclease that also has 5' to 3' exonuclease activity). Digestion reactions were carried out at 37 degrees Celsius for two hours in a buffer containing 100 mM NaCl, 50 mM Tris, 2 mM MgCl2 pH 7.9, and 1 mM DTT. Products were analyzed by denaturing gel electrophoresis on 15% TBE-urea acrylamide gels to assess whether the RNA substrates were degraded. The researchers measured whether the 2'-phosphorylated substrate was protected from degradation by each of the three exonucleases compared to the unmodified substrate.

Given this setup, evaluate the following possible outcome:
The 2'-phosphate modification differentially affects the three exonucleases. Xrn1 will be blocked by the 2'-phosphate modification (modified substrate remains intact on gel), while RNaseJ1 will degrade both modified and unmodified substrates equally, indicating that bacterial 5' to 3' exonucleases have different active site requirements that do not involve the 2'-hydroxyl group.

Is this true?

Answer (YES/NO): NO